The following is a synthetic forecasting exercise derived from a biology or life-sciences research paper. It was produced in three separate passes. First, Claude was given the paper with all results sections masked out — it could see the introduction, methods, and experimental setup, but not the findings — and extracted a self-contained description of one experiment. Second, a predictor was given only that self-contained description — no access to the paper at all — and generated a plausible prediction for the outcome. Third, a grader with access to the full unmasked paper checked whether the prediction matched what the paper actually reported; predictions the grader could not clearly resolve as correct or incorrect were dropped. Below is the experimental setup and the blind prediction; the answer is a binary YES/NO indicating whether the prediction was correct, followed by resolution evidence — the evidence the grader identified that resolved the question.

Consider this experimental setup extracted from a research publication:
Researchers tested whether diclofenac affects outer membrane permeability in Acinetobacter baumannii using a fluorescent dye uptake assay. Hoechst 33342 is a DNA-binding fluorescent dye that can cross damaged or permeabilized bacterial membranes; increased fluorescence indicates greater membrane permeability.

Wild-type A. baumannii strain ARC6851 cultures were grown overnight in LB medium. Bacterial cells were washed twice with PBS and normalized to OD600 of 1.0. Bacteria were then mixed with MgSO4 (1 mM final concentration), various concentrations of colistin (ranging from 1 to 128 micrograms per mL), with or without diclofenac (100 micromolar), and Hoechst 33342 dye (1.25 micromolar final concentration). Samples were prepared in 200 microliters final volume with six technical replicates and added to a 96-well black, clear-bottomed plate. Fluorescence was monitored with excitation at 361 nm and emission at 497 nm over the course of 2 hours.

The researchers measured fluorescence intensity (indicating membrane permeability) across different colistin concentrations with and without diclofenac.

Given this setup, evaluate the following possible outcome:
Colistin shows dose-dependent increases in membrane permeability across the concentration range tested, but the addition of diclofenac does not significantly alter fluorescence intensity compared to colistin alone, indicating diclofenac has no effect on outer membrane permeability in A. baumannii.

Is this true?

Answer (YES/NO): YES